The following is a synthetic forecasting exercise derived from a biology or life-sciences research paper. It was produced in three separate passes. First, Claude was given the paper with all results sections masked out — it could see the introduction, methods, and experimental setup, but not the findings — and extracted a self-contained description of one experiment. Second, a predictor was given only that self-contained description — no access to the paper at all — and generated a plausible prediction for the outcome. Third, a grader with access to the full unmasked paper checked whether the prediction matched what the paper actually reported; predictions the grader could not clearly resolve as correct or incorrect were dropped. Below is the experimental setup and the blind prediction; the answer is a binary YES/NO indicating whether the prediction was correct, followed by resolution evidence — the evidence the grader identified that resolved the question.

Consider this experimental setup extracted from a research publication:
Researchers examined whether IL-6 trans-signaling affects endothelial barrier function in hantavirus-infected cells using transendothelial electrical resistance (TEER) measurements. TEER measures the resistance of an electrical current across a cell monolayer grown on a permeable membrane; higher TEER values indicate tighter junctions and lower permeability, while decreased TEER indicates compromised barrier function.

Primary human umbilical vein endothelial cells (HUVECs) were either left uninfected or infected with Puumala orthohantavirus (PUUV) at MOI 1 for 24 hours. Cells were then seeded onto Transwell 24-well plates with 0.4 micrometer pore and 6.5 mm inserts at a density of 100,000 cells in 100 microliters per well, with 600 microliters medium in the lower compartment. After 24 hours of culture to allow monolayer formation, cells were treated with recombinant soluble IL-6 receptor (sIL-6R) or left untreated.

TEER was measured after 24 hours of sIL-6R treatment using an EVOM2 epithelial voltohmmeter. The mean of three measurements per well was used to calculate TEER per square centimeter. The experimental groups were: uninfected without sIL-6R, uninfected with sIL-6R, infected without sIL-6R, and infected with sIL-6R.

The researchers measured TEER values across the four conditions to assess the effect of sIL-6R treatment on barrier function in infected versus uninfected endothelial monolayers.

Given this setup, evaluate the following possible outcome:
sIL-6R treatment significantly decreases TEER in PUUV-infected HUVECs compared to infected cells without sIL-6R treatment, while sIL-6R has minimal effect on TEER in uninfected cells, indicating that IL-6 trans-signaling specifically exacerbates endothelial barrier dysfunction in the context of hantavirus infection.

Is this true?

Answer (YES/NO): YES